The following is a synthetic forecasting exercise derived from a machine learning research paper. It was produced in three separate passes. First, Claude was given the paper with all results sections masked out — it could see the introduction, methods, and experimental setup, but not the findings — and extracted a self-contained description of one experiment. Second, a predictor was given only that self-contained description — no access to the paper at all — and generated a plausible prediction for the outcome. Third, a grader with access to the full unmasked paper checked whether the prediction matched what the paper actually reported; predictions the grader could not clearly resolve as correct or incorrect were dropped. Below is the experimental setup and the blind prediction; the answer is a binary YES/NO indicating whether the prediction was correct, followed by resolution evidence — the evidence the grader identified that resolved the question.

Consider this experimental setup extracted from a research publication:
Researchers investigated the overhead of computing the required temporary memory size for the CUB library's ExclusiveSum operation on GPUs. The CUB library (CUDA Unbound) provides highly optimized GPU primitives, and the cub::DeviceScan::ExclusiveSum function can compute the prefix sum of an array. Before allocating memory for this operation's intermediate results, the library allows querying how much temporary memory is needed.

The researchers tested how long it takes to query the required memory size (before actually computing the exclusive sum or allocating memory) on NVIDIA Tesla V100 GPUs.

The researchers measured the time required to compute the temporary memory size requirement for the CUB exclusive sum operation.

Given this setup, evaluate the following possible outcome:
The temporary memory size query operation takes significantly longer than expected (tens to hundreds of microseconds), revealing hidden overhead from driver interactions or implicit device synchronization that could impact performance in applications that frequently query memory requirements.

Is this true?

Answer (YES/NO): NO